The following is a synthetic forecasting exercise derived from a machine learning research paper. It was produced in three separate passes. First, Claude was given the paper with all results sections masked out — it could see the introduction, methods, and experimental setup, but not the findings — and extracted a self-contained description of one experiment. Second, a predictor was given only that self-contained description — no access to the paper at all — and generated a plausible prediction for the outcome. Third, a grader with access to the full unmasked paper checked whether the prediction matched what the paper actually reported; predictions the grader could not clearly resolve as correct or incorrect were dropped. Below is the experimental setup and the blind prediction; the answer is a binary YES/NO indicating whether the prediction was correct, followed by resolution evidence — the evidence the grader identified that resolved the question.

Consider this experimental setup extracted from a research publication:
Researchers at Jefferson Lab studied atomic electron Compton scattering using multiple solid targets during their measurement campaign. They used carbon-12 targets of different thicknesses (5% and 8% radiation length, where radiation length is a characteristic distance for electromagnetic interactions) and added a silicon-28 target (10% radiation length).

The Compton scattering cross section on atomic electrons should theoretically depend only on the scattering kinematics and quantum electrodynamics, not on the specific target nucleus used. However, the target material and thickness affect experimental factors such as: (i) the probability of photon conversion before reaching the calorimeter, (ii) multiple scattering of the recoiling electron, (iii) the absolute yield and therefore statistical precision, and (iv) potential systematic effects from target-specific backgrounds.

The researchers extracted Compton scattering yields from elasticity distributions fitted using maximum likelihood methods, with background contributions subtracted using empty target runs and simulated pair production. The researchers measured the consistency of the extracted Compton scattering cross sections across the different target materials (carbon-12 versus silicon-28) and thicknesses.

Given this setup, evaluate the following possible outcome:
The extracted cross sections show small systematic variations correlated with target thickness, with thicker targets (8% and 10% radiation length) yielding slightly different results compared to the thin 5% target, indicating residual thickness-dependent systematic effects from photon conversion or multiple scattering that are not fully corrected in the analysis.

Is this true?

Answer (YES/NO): NO